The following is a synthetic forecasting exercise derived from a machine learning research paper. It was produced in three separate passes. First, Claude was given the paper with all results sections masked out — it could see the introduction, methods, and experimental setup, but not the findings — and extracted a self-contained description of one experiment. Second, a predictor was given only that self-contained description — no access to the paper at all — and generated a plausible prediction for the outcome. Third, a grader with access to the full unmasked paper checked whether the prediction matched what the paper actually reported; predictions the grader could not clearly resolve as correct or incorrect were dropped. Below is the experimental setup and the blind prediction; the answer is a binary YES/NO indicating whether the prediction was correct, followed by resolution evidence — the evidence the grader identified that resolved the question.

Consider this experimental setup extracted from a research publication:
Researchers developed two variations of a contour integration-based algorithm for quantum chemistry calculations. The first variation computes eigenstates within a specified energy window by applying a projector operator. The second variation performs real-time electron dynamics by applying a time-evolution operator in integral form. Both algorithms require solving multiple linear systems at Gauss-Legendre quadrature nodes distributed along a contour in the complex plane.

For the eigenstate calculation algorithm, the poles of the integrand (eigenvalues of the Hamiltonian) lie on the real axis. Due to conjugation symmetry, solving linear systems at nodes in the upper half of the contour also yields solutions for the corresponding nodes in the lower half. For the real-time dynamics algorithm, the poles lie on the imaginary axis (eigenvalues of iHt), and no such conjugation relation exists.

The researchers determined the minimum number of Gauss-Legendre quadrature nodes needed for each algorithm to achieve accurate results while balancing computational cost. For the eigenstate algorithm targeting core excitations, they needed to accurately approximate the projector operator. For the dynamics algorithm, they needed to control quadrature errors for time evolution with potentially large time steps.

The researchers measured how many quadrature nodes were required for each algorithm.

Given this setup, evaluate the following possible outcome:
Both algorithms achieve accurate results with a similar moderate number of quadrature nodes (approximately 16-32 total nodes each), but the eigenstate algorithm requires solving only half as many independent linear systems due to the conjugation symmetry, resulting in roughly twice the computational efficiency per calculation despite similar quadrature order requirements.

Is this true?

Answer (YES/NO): NO